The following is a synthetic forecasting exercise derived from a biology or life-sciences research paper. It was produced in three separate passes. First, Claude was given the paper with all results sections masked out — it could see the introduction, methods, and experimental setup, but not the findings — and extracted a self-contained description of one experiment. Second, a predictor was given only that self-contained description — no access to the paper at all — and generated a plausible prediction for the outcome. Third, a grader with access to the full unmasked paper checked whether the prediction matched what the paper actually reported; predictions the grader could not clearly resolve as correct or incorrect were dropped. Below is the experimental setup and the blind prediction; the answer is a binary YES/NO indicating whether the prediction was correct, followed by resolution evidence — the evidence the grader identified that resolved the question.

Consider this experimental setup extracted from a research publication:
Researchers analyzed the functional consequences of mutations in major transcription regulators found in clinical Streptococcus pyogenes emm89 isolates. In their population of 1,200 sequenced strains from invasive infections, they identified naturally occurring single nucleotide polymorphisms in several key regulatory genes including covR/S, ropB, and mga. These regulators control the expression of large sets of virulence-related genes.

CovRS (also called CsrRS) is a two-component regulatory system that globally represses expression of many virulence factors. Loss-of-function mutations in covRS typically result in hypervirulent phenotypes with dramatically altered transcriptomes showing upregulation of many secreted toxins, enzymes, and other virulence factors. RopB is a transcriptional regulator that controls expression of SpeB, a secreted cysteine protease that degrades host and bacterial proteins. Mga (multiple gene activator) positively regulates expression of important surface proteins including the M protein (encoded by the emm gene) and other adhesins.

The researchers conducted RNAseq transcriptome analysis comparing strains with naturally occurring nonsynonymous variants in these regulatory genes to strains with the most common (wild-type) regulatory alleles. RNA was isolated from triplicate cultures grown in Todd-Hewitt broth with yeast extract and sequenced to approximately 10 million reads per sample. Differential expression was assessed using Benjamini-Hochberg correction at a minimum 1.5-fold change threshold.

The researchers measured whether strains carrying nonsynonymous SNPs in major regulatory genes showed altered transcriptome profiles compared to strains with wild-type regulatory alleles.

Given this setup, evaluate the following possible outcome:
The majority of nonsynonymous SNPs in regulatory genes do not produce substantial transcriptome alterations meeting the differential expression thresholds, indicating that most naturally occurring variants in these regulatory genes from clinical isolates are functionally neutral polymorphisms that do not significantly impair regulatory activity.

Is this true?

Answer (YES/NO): NO